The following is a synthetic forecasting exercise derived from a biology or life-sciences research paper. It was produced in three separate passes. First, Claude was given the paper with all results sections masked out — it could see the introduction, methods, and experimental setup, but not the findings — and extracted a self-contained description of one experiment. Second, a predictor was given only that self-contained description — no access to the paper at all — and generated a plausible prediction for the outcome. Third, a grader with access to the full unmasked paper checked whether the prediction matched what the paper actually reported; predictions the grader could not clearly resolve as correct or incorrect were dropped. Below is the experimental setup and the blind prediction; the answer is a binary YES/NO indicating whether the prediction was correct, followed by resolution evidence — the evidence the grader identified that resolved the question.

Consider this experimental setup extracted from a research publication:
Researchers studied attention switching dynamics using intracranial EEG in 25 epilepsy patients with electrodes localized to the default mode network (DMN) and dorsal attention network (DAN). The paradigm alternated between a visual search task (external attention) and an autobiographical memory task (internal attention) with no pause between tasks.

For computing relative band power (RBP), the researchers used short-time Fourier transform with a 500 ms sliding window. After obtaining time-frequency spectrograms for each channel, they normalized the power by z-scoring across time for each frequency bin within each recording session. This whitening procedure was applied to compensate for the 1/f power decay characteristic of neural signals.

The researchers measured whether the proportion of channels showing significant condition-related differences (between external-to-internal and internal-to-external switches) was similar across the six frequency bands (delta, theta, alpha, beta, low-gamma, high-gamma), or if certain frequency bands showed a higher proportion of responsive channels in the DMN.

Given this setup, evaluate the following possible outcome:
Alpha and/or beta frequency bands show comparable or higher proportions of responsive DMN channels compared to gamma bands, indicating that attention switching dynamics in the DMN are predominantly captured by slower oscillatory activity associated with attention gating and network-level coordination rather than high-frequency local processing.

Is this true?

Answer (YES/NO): YES